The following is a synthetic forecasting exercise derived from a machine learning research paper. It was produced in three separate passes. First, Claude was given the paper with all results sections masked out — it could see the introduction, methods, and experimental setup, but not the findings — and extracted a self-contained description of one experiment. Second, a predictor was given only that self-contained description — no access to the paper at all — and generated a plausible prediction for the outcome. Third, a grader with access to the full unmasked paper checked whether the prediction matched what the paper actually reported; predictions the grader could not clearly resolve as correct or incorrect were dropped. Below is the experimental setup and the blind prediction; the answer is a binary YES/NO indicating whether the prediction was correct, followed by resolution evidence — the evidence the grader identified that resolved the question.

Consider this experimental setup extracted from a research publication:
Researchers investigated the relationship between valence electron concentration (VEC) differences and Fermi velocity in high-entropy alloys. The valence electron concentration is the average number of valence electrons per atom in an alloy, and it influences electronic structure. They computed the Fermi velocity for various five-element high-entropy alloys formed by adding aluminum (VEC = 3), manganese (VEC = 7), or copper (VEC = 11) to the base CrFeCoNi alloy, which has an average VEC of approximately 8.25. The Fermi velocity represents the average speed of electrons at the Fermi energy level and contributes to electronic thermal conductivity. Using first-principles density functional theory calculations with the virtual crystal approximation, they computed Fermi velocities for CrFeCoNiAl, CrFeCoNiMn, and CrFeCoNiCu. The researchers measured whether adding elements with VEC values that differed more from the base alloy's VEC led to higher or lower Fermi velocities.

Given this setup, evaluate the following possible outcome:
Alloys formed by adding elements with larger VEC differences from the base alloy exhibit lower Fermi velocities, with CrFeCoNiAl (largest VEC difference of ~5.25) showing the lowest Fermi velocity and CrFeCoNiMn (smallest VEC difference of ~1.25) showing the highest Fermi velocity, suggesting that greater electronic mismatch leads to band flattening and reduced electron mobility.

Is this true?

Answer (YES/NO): NO